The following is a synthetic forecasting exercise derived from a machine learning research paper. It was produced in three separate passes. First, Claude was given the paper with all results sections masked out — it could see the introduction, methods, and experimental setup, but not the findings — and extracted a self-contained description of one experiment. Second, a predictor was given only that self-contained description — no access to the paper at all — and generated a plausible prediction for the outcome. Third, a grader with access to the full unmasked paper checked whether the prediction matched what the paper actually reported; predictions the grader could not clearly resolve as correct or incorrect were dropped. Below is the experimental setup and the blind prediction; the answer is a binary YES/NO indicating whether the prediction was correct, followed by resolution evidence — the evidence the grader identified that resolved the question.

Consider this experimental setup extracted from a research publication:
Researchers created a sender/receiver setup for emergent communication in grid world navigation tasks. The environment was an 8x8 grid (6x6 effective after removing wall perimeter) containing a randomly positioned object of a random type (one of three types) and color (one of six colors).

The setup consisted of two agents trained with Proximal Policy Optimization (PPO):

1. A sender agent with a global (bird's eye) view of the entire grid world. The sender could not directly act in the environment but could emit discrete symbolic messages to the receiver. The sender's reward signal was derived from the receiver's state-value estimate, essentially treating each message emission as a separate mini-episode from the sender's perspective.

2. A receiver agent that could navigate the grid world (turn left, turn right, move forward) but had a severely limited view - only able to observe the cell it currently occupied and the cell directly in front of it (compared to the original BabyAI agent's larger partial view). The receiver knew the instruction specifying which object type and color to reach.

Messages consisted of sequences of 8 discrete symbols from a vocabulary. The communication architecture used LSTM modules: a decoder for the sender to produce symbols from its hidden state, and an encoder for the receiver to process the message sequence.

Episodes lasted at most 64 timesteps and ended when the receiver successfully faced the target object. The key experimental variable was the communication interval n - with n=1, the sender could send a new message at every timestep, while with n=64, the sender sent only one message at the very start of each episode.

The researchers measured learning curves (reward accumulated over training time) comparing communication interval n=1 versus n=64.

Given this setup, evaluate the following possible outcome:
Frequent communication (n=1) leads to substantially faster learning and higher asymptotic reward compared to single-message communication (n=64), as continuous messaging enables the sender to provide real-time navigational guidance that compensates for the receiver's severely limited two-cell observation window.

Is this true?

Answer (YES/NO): YES